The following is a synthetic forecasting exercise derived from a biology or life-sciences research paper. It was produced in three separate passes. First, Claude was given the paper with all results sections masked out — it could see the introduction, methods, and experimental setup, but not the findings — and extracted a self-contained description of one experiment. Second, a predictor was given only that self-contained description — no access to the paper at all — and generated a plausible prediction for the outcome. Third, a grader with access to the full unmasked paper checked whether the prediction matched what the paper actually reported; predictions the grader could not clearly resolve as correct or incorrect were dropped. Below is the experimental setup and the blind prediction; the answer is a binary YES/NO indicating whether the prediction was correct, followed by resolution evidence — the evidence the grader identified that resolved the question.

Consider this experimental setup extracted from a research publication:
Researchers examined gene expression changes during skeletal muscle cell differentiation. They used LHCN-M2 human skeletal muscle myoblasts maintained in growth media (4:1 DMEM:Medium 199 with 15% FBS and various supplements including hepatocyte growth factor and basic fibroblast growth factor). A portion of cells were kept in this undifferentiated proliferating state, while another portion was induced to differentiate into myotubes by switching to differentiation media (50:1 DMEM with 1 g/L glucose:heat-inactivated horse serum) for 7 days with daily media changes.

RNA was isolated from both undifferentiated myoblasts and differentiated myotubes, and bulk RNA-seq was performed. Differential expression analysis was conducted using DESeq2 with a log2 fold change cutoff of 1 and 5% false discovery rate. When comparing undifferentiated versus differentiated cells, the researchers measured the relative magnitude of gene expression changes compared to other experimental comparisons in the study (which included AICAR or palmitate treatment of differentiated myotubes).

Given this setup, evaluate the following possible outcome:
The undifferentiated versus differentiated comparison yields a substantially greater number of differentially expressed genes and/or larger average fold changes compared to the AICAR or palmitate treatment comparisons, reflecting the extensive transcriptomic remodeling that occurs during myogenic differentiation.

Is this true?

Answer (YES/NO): NO